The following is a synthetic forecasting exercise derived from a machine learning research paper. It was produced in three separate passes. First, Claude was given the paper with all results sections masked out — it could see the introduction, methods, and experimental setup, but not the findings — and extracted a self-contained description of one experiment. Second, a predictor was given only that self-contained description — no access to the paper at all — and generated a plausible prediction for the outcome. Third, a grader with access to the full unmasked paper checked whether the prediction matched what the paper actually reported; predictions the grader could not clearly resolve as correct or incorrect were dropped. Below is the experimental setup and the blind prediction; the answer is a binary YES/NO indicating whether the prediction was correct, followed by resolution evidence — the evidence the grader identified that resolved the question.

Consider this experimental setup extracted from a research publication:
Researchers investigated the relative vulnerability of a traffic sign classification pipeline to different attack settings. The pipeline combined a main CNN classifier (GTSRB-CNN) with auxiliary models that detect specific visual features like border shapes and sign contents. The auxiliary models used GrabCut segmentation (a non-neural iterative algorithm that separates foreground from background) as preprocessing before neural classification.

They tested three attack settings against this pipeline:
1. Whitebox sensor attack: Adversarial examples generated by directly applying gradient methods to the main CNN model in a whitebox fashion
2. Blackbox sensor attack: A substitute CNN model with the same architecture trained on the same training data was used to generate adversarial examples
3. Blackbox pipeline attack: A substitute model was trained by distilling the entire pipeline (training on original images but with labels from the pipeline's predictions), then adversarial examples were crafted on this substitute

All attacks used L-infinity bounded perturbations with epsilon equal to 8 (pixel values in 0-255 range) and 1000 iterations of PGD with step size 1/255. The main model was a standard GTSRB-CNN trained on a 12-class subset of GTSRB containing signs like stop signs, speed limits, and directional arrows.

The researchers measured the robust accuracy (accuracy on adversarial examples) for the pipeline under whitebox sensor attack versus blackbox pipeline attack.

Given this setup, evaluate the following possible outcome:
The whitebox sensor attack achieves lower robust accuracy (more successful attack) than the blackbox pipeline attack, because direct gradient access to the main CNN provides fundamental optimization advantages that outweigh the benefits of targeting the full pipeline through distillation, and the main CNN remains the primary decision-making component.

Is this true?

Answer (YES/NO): YES